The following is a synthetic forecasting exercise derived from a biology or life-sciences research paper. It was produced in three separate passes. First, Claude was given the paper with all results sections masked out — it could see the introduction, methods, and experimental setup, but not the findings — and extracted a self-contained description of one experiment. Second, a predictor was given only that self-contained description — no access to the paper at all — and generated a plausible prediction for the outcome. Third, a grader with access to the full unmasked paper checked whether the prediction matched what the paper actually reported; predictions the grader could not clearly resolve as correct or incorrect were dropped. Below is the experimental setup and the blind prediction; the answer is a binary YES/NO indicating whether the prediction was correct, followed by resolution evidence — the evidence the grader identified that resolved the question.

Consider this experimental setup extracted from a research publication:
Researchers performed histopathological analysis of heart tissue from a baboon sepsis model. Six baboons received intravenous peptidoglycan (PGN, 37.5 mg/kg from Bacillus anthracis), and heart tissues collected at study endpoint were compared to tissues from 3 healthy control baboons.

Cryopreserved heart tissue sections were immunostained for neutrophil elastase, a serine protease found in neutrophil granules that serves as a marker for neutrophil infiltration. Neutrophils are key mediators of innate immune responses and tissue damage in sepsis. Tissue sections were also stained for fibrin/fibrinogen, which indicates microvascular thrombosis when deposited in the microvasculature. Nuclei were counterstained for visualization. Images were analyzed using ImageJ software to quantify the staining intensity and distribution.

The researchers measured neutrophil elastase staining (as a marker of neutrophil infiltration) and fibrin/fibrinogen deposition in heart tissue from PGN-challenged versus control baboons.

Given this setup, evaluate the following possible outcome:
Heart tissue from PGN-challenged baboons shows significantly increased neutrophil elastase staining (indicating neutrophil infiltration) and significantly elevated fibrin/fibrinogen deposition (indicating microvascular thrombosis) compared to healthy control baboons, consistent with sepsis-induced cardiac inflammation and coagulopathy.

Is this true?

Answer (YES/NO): NO